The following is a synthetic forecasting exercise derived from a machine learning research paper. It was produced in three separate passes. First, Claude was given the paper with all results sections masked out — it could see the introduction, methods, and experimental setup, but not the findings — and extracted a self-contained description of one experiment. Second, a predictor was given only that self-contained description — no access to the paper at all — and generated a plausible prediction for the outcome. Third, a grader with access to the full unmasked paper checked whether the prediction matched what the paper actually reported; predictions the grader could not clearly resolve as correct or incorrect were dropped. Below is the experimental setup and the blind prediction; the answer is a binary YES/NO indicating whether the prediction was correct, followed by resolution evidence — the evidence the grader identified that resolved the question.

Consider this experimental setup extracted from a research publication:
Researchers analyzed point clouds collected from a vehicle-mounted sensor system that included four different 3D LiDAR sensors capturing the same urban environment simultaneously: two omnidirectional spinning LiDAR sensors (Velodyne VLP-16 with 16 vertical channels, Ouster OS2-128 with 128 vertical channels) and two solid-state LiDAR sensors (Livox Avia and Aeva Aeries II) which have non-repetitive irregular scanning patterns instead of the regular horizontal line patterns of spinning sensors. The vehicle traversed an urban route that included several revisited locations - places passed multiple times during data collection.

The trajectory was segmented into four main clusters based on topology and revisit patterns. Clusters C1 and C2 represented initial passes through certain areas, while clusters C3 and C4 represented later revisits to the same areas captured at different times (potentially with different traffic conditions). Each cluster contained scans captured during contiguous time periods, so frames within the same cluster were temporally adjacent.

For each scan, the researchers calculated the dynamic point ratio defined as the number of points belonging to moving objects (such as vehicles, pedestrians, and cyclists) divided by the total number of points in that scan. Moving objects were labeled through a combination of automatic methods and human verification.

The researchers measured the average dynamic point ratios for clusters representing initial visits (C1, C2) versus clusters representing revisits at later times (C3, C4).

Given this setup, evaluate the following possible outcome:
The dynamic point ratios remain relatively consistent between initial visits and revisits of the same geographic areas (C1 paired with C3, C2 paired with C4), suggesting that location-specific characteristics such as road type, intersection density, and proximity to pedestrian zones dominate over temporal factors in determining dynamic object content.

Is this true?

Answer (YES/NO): NO